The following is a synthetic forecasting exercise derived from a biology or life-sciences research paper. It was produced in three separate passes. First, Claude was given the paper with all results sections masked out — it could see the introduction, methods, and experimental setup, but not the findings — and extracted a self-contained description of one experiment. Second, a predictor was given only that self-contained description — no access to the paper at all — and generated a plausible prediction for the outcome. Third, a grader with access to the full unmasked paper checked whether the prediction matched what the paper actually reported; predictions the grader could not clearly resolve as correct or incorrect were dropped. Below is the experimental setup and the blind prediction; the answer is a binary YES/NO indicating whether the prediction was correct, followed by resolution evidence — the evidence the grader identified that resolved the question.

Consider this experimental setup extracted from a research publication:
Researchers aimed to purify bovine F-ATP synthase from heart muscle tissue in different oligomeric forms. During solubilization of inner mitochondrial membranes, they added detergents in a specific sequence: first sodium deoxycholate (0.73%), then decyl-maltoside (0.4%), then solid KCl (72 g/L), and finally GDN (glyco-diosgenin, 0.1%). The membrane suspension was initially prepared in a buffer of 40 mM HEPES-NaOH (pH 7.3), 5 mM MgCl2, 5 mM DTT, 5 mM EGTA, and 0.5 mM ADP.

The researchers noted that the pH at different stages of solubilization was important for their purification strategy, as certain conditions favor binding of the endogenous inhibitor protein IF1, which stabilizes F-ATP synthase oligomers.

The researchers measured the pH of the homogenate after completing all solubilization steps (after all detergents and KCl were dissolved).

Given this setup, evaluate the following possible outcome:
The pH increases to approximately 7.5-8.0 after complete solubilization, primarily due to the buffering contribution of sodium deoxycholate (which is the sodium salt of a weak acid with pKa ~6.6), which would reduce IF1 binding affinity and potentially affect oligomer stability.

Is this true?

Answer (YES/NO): NO